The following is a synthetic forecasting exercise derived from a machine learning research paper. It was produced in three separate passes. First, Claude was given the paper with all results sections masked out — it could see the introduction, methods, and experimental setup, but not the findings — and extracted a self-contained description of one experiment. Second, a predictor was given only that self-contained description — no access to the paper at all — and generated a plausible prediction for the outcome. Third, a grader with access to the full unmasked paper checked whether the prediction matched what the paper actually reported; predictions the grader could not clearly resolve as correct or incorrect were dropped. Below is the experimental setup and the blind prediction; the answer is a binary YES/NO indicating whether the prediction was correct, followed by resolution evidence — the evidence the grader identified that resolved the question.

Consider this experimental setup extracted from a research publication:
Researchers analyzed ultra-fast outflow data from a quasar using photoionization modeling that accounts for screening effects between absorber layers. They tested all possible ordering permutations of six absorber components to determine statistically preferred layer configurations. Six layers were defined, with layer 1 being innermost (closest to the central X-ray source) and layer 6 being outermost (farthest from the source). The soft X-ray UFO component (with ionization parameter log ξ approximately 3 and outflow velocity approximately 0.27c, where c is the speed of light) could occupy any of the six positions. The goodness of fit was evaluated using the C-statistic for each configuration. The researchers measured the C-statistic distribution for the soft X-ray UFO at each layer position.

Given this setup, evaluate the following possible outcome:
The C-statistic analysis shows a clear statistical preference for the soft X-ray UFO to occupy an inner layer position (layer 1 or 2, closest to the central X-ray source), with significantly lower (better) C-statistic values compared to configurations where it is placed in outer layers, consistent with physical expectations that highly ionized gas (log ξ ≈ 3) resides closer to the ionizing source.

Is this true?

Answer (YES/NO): NO